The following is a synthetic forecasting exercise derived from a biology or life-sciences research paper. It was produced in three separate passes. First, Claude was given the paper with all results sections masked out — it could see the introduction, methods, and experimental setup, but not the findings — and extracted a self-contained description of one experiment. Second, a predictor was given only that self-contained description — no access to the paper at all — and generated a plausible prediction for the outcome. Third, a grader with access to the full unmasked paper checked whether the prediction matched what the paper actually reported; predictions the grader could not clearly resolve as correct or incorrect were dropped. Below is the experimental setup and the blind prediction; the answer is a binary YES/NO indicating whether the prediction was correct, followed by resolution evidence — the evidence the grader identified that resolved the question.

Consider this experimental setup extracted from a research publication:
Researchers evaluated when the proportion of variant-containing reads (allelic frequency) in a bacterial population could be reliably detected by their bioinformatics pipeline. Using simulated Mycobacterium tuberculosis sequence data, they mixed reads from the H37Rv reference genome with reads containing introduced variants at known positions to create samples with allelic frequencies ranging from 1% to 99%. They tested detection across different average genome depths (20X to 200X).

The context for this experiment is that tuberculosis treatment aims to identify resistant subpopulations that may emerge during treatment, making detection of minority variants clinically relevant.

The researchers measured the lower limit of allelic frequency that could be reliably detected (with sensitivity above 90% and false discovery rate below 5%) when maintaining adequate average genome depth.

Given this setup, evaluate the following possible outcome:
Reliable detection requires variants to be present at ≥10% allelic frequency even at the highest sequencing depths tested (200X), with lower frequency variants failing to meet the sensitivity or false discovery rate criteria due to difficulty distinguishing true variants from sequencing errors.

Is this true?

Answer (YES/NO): YES